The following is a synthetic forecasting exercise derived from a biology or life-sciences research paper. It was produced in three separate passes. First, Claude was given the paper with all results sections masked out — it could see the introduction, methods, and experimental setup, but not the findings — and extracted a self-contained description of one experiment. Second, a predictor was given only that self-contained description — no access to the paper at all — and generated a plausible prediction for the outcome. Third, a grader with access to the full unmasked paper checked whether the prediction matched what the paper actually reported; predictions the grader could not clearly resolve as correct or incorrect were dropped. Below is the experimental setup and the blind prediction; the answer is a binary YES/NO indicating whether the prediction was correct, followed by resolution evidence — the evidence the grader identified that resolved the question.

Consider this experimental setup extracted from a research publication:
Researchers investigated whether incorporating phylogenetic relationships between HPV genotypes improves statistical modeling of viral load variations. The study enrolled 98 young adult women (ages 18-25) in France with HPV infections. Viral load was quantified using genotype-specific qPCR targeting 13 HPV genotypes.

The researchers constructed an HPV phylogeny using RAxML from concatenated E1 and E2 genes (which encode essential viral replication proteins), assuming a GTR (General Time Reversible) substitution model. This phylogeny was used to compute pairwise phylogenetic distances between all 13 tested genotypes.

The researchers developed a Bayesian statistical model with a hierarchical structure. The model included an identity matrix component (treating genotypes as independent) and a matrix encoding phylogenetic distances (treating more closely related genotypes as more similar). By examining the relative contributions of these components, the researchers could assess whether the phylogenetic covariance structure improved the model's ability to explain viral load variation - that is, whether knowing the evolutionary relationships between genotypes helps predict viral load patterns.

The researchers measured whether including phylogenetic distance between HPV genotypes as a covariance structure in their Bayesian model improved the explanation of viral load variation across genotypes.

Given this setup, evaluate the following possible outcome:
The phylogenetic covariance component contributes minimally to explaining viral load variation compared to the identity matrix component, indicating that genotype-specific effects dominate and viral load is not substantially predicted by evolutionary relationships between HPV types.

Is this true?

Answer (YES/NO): YES